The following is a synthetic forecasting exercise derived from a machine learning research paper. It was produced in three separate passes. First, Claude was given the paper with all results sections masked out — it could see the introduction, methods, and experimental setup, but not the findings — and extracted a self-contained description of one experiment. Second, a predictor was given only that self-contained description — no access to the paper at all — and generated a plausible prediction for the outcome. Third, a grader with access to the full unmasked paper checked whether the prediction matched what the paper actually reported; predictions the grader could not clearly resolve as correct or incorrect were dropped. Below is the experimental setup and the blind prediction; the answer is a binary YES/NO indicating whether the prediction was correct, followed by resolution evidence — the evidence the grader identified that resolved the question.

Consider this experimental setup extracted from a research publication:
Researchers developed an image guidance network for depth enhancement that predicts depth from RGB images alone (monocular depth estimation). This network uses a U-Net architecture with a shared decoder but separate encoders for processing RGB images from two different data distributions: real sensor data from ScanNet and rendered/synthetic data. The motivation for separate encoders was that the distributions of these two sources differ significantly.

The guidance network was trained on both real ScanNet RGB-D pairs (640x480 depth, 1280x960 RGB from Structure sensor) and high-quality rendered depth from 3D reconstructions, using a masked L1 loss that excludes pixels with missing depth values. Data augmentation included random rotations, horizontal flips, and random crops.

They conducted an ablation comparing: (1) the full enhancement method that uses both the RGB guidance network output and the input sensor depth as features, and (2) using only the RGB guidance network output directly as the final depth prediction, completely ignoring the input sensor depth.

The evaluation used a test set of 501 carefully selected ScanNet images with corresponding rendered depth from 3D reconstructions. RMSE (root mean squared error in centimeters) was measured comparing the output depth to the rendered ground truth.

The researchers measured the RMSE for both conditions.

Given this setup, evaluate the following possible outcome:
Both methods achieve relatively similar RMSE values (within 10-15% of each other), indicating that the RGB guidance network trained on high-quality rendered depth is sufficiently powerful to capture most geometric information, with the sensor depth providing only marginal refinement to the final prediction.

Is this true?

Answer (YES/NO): NO